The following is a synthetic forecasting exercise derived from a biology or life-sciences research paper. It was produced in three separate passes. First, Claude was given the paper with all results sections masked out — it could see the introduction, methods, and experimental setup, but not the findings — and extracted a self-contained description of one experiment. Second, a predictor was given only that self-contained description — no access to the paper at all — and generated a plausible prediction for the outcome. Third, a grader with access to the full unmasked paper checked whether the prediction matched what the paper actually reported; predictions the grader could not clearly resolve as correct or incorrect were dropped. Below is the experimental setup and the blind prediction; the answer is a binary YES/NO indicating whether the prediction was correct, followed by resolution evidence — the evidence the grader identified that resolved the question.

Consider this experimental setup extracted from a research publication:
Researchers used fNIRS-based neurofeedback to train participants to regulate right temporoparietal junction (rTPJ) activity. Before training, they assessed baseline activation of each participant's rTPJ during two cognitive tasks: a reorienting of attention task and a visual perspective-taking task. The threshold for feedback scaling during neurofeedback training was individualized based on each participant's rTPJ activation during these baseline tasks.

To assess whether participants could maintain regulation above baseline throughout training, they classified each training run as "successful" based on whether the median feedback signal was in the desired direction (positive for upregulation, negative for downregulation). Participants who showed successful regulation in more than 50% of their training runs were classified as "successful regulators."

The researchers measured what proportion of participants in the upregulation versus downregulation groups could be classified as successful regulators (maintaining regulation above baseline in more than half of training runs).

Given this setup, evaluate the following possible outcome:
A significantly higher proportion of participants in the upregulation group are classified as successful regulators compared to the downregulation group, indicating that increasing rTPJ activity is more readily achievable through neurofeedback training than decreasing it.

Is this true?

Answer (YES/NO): YES